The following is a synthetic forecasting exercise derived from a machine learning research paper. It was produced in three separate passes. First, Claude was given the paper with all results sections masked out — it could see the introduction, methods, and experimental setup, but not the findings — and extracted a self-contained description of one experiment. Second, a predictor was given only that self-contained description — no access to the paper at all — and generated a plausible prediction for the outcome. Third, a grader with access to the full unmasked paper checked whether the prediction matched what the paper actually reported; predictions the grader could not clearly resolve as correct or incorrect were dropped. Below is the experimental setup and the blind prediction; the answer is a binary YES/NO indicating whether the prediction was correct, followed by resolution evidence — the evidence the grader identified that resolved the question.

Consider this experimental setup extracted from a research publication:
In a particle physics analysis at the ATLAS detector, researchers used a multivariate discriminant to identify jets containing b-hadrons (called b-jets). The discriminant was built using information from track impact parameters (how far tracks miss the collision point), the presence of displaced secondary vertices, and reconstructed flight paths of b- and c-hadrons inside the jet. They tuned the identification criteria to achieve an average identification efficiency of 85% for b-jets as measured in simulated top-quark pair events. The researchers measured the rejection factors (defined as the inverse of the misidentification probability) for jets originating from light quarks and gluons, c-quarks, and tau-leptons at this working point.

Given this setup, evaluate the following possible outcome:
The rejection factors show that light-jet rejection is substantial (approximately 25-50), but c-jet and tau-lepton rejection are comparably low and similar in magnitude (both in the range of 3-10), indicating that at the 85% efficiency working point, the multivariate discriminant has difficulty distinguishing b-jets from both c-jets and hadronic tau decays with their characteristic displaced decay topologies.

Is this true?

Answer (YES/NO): NO